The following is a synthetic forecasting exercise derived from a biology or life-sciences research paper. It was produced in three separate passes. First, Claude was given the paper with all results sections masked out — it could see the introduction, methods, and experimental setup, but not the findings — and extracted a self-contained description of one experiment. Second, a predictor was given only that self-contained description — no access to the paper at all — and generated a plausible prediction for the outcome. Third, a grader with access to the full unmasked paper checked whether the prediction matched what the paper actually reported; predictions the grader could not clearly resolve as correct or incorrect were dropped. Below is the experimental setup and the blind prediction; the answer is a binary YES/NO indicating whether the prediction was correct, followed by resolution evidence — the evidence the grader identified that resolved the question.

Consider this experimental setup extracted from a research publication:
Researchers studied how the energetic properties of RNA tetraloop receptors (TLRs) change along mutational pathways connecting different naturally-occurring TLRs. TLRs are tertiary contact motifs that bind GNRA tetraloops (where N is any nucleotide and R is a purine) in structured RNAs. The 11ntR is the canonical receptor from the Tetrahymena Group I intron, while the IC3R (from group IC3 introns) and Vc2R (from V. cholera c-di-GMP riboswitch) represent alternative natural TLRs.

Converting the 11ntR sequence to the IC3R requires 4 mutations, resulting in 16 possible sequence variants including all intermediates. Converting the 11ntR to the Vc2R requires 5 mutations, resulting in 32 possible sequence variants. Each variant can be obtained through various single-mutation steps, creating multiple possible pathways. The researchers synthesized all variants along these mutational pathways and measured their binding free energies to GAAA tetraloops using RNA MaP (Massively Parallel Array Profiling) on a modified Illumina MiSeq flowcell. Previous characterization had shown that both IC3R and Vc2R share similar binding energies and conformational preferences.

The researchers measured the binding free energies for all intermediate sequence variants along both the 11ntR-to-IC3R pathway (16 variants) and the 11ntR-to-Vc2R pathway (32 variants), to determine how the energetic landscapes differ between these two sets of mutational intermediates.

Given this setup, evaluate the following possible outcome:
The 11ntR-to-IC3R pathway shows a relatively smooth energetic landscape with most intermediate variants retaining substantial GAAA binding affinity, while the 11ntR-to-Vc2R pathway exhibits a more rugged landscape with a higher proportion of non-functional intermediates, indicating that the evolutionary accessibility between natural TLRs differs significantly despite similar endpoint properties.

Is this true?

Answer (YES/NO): NO